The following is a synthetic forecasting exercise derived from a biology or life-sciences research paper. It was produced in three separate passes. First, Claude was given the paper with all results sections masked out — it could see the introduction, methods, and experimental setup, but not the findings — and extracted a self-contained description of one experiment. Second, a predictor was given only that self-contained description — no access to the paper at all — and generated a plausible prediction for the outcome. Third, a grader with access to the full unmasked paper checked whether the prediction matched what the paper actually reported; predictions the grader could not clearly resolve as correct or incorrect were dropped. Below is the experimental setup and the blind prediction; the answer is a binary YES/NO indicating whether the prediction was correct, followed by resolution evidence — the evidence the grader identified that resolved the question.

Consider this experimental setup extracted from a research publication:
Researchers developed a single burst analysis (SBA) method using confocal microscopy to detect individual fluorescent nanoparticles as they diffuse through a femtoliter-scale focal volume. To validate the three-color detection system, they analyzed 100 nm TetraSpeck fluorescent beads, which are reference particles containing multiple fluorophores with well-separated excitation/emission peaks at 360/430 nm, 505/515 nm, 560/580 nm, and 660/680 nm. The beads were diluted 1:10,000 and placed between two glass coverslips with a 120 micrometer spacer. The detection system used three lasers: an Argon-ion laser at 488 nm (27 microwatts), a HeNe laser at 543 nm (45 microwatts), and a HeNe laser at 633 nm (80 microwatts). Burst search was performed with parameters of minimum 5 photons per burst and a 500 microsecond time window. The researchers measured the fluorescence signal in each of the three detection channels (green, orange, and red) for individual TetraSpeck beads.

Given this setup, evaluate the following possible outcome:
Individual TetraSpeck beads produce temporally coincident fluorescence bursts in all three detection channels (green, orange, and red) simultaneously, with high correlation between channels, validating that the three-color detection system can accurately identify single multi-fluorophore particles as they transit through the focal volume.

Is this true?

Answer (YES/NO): NO